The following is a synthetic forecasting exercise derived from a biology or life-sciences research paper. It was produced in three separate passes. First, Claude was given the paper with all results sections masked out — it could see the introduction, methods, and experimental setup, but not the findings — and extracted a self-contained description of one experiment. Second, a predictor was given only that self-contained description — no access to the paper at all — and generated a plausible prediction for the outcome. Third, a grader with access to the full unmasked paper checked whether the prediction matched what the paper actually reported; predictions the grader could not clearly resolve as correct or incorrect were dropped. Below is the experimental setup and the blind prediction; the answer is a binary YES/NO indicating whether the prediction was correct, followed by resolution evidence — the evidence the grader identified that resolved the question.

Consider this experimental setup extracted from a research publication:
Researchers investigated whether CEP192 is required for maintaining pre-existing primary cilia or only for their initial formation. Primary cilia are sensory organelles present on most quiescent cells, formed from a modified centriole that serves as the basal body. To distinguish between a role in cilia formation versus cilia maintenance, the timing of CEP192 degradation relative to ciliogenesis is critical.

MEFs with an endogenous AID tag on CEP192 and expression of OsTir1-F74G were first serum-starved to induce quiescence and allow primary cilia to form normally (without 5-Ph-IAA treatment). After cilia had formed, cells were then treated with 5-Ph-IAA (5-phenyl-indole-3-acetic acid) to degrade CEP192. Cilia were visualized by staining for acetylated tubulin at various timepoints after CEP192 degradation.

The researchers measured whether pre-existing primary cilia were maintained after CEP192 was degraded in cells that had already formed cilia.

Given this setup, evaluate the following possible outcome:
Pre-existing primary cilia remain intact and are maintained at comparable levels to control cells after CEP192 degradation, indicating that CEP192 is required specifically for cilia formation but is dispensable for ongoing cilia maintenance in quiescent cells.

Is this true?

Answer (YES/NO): NO